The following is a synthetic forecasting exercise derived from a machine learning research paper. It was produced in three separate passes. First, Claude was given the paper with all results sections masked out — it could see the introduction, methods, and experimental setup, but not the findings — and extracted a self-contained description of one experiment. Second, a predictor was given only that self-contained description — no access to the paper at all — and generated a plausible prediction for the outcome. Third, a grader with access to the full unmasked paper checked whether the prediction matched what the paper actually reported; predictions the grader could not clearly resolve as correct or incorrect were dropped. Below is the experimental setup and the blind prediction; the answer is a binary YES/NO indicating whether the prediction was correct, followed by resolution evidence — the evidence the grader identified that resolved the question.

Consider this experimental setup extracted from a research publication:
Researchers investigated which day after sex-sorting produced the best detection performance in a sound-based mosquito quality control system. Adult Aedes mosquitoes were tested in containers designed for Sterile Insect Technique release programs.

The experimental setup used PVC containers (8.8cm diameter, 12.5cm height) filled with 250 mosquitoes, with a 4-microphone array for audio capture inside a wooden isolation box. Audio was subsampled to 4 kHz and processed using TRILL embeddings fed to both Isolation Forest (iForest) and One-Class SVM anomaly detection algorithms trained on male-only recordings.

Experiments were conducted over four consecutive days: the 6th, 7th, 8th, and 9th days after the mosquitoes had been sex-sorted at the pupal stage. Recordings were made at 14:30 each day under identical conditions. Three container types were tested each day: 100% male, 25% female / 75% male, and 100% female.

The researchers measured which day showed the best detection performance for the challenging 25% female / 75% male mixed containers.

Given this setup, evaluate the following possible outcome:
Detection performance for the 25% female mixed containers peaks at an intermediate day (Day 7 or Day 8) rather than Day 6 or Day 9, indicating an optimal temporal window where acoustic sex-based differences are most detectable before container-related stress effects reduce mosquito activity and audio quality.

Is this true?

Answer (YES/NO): YES